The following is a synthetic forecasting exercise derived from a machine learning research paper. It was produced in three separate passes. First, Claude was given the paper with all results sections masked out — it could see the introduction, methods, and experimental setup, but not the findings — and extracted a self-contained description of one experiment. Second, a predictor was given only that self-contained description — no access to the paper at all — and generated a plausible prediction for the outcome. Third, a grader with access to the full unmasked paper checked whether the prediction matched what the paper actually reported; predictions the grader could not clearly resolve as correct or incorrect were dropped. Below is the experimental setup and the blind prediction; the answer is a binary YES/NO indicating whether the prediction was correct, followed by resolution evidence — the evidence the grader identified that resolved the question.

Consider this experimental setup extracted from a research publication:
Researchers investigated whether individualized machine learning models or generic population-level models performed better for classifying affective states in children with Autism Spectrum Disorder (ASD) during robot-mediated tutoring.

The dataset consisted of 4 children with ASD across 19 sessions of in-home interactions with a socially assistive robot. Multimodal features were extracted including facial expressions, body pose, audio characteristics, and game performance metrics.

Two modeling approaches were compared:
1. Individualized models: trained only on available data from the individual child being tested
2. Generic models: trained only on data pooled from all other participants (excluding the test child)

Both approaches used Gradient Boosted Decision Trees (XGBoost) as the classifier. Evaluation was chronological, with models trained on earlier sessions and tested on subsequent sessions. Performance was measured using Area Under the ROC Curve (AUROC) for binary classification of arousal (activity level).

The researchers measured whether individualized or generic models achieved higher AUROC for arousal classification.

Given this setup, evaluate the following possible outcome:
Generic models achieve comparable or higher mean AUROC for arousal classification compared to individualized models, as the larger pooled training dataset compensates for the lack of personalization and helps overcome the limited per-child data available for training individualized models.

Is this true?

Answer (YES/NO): YES